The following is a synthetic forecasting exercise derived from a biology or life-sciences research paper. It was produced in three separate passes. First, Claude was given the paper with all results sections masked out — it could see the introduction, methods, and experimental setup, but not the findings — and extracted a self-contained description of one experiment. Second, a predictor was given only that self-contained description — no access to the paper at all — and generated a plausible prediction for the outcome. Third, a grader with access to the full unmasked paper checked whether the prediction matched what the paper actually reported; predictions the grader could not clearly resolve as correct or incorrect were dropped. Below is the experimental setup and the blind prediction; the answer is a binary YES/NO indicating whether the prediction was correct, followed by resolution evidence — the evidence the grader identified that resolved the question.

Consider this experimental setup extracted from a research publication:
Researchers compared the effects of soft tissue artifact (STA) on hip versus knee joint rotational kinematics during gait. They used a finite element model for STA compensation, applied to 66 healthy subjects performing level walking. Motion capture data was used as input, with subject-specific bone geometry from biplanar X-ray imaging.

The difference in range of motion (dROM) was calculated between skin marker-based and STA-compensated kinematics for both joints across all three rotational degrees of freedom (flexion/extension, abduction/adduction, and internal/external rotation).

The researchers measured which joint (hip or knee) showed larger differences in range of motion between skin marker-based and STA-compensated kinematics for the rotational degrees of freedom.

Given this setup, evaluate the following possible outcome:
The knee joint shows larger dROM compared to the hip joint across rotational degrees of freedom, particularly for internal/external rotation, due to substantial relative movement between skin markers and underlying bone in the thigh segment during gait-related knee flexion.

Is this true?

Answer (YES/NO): YES